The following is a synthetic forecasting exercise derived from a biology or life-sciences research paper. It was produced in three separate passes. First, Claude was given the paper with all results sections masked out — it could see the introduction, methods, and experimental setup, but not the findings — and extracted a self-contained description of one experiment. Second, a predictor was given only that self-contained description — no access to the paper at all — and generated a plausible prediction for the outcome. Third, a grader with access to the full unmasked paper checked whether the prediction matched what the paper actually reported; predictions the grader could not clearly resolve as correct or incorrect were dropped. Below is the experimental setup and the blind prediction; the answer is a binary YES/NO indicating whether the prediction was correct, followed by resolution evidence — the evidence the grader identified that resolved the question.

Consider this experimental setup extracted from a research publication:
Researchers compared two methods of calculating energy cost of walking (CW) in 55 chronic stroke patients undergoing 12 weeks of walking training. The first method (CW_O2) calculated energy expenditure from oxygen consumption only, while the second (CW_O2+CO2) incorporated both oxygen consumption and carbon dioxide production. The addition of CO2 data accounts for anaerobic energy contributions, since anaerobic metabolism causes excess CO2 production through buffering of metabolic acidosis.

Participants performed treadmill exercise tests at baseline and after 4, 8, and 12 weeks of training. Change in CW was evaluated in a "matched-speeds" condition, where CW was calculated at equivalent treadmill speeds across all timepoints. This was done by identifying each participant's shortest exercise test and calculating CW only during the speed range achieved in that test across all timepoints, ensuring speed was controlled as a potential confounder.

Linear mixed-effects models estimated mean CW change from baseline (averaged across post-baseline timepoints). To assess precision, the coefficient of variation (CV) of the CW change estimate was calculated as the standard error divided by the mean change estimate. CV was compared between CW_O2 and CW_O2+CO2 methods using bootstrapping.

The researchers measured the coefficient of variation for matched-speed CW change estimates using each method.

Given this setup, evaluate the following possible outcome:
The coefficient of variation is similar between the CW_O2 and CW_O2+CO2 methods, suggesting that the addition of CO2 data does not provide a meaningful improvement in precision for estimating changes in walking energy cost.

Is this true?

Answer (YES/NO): NO